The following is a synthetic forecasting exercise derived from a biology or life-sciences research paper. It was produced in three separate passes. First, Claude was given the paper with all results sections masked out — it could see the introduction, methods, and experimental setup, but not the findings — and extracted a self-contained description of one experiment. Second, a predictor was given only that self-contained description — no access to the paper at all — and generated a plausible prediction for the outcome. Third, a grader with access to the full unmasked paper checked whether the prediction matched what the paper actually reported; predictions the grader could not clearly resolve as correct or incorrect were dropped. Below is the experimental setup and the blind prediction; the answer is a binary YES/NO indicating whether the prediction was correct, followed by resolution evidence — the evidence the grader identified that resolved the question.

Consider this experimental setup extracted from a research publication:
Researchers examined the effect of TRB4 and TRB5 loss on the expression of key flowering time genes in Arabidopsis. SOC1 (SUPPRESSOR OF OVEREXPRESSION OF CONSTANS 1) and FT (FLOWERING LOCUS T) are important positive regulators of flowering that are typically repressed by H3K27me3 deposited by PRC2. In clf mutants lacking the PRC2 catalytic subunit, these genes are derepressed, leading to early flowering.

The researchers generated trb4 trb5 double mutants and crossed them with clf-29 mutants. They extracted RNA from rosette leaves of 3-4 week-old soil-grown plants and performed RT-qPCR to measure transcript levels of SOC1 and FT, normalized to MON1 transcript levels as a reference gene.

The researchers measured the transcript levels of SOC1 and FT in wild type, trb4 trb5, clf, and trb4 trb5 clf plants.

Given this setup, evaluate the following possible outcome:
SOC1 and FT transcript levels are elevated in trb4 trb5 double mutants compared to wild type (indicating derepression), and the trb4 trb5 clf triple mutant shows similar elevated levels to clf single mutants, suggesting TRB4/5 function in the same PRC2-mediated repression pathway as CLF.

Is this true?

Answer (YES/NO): NO